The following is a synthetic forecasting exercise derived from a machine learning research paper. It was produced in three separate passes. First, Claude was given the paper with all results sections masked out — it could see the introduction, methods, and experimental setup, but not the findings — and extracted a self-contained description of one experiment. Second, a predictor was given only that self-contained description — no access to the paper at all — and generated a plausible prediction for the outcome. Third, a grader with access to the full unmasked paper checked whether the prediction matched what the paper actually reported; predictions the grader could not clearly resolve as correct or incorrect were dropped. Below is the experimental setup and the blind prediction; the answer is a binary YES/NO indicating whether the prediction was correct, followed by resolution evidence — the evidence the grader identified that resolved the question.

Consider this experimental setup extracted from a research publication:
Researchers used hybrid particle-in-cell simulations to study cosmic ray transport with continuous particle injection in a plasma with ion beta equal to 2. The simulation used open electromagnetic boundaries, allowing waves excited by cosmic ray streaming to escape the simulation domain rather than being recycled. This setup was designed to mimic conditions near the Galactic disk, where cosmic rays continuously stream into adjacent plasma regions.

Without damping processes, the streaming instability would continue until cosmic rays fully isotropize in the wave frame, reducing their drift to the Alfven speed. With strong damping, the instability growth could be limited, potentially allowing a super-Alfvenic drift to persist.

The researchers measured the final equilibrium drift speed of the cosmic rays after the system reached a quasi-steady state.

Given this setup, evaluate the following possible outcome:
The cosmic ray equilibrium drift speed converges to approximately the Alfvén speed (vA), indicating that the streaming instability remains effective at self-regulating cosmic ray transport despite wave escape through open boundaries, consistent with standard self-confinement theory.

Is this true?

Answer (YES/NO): NO